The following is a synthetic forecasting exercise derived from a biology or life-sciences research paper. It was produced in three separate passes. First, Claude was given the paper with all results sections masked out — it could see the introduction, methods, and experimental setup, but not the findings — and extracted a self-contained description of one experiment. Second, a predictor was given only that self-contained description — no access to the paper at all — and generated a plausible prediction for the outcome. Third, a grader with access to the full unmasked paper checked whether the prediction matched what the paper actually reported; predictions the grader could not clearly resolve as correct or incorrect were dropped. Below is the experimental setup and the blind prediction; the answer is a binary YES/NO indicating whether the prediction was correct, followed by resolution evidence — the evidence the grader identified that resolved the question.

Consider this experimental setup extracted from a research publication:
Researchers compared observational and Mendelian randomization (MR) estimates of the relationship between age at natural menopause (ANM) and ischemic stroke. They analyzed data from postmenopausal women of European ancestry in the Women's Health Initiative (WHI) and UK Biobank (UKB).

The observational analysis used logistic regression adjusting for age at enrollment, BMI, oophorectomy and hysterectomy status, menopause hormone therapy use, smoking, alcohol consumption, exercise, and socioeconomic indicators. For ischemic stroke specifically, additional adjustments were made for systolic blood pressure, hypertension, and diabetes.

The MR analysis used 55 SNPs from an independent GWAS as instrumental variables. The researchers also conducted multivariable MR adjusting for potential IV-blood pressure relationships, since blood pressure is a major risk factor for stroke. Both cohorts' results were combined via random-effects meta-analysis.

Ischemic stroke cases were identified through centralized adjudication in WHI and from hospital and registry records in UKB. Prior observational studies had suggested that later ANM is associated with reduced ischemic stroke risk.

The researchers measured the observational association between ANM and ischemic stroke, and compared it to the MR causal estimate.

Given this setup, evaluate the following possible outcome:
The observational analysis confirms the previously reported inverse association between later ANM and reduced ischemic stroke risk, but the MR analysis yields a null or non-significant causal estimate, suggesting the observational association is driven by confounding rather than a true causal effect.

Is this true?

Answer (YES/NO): YES